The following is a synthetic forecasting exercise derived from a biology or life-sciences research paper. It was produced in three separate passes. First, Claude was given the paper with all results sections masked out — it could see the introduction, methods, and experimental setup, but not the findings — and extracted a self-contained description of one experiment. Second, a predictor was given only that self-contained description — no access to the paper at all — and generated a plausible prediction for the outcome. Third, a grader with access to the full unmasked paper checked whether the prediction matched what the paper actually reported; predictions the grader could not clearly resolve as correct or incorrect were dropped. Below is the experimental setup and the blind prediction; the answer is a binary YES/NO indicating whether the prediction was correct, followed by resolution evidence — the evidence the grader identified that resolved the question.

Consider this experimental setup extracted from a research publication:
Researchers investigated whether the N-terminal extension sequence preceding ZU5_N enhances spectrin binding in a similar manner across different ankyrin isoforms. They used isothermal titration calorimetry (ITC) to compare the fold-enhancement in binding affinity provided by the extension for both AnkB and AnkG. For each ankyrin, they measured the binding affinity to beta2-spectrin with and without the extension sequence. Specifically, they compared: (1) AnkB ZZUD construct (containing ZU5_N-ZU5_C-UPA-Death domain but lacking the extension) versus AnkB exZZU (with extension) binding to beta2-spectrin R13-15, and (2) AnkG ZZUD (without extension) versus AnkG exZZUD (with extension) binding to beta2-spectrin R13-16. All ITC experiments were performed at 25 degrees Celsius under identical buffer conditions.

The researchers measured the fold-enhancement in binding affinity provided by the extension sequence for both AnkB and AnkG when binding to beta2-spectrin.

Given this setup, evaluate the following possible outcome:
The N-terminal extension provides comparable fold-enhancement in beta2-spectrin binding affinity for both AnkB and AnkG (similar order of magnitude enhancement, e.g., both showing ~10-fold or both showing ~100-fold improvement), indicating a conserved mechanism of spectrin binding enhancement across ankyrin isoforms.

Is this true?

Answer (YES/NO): YES